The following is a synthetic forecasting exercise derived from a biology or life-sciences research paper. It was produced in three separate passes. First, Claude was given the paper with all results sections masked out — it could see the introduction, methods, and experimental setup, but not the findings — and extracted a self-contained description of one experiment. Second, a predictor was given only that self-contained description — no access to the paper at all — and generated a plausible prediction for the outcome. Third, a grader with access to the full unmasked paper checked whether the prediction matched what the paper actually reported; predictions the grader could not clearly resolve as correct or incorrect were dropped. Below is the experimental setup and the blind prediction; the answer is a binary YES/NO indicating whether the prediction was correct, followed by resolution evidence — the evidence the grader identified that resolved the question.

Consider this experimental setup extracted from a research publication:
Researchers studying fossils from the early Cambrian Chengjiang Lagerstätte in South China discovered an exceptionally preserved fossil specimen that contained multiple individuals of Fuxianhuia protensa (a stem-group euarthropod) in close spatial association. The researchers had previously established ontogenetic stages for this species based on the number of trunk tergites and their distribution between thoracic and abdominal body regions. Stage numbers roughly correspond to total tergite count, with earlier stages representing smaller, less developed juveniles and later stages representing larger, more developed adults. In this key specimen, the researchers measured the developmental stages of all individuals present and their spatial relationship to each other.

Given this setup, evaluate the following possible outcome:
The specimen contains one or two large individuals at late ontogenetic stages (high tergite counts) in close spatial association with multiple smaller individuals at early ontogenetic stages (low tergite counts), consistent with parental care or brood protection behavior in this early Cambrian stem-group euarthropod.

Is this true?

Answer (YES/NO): YES